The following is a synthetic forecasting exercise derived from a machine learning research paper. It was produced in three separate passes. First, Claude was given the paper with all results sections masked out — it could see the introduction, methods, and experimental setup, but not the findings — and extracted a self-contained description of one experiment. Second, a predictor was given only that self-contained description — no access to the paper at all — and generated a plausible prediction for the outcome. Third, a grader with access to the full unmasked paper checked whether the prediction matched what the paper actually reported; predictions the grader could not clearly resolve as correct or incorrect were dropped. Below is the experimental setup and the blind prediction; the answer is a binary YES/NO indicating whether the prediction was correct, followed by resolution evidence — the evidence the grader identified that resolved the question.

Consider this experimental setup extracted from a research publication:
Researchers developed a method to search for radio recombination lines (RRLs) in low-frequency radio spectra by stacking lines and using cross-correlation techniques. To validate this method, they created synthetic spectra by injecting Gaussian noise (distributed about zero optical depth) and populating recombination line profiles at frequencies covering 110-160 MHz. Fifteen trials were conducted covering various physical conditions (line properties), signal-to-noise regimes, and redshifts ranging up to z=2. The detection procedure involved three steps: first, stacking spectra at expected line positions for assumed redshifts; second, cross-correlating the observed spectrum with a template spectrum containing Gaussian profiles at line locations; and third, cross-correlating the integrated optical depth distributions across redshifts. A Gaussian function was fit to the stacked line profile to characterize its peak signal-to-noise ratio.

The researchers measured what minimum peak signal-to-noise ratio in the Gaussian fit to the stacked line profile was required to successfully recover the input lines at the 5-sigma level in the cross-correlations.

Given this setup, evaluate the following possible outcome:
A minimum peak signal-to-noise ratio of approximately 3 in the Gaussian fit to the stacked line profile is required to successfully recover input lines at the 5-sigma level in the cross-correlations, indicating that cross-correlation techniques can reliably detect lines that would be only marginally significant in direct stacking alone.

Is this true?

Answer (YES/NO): YES